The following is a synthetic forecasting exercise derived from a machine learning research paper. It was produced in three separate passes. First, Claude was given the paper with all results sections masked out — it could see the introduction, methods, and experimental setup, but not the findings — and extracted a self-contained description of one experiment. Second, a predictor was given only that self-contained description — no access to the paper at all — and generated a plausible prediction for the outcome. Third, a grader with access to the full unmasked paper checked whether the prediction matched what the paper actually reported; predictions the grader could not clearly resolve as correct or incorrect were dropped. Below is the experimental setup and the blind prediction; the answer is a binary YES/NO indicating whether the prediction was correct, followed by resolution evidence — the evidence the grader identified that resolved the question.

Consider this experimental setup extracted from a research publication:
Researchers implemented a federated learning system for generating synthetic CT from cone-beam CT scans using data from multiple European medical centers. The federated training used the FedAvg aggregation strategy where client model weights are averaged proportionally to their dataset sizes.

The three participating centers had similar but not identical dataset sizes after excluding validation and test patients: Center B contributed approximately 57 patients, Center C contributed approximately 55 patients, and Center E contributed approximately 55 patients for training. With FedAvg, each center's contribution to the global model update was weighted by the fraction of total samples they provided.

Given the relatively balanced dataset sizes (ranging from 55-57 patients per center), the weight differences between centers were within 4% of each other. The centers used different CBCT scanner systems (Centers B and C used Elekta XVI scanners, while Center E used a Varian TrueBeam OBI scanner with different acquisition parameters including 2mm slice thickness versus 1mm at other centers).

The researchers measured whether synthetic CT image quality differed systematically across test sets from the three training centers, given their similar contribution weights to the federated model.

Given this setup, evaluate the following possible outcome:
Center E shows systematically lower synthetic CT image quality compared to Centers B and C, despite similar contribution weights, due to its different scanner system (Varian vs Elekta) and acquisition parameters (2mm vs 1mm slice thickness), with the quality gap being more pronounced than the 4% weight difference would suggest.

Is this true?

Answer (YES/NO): NO